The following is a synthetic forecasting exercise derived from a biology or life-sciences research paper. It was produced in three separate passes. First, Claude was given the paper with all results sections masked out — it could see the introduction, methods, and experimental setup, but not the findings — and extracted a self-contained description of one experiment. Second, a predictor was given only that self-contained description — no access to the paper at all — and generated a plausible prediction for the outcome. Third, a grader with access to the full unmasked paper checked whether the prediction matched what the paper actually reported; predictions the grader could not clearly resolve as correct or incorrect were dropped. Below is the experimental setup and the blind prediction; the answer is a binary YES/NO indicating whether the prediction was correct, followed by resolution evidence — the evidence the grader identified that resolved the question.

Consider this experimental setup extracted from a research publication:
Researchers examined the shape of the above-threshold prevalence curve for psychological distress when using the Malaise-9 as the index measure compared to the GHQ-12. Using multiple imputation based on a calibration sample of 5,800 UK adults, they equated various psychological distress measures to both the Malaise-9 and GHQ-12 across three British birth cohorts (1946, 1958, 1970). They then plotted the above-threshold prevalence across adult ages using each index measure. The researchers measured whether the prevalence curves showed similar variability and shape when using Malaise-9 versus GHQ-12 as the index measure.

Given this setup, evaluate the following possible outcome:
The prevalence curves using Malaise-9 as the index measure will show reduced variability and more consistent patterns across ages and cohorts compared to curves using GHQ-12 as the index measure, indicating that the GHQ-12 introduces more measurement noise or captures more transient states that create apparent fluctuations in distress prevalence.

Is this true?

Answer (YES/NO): NO